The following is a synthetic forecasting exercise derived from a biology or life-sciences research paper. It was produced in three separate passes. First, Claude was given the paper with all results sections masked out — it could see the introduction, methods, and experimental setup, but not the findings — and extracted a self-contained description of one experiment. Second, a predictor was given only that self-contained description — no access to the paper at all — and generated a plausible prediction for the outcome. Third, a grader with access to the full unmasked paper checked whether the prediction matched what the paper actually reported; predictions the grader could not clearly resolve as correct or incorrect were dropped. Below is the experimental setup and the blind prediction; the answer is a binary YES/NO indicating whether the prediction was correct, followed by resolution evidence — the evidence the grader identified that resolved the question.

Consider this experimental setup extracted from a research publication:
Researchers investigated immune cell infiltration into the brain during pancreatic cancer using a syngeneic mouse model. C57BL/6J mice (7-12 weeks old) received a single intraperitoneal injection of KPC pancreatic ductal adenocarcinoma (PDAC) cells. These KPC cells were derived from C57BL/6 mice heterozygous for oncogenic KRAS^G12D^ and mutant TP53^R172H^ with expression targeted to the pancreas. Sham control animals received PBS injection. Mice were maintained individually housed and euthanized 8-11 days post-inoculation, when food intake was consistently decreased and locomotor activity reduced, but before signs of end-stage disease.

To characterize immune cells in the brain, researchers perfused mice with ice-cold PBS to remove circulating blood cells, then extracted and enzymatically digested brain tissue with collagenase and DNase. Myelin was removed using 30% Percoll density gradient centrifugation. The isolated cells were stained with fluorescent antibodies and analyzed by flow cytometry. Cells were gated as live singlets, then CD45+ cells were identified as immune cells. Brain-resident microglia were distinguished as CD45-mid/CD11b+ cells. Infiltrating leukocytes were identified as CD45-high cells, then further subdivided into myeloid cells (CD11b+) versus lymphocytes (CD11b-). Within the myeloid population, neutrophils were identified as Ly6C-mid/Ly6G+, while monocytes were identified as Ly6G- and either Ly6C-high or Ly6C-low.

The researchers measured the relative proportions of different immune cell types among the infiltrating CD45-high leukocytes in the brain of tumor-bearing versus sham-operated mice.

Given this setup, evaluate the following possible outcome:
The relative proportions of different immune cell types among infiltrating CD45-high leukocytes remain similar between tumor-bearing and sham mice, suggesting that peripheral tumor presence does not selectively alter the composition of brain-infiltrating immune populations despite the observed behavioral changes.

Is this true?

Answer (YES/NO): NO